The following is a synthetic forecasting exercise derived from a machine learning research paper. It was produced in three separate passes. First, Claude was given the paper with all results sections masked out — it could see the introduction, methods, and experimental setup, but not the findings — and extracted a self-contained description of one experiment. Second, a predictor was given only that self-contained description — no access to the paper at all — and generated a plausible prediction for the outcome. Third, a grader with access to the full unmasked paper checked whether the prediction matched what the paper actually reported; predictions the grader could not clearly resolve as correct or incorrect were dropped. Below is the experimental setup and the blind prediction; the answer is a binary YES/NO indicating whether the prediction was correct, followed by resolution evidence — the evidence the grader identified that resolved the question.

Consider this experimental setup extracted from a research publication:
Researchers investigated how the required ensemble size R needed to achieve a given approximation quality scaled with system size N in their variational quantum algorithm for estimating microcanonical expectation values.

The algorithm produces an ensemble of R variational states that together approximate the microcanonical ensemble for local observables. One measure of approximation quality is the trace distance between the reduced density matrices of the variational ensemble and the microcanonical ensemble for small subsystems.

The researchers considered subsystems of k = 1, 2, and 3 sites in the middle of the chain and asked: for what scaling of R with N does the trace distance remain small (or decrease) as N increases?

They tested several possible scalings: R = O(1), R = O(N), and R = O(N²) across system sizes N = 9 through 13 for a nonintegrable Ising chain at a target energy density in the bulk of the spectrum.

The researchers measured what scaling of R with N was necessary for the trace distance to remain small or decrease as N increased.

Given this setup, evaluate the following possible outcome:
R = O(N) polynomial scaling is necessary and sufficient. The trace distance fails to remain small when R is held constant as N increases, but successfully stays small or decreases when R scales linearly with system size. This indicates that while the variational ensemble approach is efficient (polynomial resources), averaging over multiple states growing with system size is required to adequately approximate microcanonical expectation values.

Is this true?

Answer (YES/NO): NO